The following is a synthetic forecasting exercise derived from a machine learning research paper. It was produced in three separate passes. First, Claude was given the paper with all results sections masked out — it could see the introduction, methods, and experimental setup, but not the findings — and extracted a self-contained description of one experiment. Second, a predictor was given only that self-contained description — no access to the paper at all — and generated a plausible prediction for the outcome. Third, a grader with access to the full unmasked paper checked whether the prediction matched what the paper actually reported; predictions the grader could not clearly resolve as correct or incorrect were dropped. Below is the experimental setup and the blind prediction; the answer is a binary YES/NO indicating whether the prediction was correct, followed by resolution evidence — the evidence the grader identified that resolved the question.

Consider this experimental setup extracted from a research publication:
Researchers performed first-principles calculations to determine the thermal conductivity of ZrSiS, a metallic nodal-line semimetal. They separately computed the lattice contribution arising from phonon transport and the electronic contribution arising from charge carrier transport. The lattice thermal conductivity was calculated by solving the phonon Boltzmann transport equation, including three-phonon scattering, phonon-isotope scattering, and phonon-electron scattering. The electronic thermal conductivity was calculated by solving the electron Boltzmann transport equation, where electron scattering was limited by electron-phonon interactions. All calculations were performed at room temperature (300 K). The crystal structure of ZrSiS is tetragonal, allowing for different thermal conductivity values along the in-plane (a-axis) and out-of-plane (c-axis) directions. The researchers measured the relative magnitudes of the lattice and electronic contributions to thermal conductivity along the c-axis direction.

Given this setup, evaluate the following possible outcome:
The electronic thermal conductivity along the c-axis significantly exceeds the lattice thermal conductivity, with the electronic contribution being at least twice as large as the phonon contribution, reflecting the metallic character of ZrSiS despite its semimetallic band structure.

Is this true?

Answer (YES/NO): NO